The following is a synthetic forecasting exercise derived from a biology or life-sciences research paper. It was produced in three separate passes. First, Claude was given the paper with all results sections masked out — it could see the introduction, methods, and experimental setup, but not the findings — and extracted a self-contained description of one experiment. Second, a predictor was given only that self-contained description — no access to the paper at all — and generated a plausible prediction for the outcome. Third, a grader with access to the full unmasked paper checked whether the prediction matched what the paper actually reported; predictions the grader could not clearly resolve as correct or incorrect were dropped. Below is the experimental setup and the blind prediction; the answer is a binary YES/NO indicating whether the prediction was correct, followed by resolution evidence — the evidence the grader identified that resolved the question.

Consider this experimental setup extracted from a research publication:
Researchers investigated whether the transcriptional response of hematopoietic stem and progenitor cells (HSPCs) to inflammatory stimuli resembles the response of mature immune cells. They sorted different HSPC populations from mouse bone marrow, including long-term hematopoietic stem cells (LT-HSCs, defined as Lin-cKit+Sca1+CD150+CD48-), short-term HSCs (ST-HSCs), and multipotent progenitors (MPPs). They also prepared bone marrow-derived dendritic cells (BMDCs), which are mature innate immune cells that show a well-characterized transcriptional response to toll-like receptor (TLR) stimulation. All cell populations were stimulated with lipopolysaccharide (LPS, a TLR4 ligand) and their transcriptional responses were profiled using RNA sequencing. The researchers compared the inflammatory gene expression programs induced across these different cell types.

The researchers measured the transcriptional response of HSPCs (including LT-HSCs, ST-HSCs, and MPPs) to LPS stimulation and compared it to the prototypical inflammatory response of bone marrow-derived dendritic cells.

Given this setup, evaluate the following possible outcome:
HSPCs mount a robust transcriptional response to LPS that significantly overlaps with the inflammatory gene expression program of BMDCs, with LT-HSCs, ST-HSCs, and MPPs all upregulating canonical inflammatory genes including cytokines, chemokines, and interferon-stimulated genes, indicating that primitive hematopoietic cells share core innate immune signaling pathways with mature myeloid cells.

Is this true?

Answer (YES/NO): YES